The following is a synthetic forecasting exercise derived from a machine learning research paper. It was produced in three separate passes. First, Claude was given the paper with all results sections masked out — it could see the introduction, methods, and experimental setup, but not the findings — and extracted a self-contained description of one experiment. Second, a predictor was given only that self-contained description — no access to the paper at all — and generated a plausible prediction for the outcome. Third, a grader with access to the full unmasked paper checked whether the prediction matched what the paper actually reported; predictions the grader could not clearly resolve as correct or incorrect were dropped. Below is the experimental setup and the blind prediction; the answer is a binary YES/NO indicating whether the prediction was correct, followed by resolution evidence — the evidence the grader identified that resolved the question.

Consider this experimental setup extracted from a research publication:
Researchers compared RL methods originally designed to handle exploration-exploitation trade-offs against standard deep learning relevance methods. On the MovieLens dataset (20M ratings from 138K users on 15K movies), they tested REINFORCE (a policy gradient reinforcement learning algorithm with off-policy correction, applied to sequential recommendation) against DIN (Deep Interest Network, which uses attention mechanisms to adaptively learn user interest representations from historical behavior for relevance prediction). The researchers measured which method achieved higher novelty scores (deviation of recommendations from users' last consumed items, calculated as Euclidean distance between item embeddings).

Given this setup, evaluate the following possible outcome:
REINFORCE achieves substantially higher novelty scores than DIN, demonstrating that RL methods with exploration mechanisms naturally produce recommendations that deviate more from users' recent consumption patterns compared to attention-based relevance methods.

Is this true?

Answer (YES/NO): YES